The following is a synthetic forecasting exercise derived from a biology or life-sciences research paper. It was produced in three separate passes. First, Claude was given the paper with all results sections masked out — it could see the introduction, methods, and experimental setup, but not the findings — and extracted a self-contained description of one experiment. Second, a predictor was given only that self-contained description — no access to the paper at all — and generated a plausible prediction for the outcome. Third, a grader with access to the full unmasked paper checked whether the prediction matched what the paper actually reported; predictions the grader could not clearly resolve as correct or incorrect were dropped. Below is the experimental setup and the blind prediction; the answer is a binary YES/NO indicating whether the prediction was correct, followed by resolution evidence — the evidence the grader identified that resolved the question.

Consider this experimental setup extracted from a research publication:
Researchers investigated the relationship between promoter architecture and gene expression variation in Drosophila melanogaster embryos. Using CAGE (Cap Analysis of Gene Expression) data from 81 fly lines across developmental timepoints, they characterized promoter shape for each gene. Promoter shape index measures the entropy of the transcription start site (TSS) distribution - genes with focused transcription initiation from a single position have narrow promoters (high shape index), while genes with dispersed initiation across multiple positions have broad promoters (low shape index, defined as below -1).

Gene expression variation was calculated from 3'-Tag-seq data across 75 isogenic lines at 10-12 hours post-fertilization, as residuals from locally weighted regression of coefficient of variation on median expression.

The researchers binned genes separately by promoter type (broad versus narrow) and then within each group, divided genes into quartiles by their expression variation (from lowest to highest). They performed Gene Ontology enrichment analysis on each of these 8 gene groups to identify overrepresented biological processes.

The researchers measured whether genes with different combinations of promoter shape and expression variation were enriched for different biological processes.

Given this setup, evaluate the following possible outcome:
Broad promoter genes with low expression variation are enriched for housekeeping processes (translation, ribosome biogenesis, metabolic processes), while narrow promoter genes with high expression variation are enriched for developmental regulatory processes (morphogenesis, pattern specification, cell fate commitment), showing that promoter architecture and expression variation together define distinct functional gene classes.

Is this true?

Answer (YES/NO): NO